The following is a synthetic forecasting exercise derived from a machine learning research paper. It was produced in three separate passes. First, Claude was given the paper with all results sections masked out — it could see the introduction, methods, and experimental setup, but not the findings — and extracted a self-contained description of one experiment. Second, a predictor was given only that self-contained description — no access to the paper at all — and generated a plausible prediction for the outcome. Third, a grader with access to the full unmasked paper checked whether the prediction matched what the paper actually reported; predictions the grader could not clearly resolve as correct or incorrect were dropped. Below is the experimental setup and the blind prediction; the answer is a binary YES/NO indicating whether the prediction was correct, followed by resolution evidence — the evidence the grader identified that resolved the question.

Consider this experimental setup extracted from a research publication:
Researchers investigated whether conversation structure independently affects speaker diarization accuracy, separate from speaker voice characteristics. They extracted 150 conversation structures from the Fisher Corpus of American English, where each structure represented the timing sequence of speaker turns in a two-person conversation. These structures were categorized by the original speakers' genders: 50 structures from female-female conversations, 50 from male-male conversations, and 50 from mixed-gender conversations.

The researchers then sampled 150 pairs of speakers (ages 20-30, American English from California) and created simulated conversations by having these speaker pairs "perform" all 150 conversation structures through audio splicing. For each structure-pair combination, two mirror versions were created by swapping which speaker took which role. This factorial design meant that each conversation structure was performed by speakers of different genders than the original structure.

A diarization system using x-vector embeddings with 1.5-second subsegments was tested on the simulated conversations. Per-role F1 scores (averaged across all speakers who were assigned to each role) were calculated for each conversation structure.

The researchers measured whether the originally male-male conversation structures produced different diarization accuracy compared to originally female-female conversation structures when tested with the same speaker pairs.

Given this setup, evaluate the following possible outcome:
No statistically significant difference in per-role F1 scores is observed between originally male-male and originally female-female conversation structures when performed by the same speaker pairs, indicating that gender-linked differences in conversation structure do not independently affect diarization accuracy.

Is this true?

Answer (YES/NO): NO